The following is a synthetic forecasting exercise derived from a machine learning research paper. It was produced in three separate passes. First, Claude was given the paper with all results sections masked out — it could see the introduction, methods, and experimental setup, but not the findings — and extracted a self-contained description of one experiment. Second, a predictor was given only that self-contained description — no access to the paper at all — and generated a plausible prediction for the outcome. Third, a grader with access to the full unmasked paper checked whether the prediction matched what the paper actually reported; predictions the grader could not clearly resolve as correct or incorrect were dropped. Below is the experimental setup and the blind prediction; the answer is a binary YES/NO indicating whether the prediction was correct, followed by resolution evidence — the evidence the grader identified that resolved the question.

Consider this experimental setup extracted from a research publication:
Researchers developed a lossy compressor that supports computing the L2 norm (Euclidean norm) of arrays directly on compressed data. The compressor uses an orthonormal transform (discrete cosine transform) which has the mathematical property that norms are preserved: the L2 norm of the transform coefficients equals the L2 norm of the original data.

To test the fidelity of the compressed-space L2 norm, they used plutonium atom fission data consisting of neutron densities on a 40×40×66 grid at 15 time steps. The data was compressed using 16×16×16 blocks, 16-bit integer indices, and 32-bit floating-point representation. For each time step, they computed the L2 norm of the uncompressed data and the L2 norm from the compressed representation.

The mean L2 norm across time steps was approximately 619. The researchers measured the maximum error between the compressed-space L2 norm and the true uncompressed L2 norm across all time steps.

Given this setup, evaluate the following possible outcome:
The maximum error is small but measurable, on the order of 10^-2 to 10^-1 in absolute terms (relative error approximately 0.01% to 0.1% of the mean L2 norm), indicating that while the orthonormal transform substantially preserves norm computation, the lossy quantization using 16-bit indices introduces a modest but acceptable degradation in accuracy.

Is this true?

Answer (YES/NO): NO